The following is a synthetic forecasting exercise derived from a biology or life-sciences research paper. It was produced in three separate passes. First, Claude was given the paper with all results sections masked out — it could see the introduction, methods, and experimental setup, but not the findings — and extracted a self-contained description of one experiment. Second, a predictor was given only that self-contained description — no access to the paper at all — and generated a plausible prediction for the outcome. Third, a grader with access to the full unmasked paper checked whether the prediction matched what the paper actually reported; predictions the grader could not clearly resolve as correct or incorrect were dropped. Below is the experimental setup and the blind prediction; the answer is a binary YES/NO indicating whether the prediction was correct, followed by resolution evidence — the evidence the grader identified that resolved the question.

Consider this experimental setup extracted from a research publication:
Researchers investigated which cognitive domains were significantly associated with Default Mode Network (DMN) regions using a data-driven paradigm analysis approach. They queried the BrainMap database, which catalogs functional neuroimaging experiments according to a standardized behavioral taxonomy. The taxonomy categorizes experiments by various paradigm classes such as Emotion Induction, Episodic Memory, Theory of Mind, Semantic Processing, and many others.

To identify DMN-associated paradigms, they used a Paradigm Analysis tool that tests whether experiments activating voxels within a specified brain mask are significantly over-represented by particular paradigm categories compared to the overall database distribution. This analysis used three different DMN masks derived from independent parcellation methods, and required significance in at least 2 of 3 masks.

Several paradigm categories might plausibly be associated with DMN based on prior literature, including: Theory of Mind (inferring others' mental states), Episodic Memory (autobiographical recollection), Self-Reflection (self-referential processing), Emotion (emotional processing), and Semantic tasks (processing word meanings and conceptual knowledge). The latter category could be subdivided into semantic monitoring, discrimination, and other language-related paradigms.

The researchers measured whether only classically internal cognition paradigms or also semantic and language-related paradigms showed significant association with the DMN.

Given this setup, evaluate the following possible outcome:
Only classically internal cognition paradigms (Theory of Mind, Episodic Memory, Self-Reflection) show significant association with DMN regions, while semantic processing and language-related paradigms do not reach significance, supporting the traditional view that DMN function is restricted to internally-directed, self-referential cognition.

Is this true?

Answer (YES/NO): NO